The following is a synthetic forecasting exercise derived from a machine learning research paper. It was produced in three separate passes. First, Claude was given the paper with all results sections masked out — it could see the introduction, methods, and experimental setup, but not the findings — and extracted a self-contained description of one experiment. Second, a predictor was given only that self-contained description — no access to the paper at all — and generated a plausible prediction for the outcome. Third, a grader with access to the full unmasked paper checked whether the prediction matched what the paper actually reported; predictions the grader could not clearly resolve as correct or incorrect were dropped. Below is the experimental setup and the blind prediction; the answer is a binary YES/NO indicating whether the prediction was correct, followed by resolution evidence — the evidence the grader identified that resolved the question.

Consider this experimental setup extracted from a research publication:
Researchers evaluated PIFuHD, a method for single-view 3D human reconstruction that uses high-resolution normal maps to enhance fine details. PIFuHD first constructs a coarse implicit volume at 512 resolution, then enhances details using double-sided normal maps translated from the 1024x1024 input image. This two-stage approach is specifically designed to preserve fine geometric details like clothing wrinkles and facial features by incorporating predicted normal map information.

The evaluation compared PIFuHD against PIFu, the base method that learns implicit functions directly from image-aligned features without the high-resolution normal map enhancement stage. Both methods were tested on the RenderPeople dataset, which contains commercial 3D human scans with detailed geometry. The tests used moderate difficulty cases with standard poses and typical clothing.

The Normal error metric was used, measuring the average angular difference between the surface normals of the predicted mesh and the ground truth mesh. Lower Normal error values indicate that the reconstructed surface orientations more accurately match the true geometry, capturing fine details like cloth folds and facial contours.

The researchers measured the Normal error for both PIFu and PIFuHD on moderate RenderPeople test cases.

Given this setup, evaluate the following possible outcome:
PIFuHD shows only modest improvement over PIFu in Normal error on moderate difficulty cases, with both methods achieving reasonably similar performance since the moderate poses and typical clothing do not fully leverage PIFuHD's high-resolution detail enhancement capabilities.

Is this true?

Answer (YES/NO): NO